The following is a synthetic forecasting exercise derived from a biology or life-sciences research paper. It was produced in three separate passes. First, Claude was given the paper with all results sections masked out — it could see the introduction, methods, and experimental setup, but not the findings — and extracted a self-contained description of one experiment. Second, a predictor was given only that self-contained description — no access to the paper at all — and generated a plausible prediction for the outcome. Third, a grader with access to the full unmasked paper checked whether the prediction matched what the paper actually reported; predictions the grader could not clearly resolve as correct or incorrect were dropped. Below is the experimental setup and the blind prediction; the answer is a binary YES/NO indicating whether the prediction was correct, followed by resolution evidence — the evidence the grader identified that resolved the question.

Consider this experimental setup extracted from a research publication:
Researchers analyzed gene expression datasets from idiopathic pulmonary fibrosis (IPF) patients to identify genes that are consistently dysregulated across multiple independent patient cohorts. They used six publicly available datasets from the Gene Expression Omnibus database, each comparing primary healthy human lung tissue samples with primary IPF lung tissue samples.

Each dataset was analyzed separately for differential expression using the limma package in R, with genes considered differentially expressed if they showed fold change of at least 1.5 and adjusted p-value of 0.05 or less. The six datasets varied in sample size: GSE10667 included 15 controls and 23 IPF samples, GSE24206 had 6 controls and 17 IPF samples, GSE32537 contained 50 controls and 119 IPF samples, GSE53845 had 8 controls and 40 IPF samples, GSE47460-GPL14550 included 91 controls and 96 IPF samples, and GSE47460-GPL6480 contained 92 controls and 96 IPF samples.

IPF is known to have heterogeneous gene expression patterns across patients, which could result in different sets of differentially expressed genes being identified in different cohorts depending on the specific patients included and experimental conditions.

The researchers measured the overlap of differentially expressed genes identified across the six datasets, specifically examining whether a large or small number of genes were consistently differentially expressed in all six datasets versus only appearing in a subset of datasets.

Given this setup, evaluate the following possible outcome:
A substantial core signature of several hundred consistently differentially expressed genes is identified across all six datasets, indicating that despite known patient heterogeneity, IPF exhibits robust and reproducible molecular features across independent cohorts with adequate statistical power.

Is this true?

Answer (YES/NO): NO